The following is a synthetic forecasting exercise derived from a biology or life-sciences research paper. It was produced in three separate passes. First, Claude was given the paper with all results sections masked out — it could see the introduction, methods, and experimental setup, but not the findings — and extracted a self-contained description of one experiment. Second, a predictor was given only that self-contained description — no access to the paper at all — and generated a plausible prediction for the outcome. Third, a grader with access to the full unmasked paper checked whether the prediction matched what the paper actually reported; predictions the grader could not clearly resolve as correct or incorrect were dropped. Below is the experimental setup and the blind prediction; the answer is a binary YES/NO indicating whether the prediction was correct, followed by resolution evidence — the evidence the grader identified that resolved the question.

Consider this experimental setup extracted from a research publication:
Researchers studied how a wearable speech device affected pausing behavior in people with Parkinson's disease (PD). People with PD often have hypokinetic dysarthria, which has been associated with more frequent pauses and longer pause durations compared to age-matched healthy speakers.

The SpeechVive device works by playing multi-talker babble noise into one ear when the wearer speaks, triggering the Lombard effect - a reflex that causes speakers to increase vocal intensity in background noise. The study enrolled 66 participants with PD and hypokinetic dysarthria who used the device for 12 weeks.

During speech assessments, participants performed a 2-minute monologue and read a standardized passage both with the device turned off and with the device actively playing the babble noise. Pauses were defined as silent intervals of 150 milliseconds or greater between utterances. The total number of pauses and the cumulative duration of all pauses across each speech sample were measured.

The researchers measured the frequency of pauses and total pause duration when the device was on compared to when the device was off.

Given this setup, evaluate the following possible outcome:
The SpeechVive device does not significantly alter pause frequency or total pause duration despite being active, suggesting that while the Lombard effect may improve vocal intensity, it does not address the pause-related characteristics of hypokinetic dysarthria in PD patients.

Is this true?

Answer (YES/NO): NO